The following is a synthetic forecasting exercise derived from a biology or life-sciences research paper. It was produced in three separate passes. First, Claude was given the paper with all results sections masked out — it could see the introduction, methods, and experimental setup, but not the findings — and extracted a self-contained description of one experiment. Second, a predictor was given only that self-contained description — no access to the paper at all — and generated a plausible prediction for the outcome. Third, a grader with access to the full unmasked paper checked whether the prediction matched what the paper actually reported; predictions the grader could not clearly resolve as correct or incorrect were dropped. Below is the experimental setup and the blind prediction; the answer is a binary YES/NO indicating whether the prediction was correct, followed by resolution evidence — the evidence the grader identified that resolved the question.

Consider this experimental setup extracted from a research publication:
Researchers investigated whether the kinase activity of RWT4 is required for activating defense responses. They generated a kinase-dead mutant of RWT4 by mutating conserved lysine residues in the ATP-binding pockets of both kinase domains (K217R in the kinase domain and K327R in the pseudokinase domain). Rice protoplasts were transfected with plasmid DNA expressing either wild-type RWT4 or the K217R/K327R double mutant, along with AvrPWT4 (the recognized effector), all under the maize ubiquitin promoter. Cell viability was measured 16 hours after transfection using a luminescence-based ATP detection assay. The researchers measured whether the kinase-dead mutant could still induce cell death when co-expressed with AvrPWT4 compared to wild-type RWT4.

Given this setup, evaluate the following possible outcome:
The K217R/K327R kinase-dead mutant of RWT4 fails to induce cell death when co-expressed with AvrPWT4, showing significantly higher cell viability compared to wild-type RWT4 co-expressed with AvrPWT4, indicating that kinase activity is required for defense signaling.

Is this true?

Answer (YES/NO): YES